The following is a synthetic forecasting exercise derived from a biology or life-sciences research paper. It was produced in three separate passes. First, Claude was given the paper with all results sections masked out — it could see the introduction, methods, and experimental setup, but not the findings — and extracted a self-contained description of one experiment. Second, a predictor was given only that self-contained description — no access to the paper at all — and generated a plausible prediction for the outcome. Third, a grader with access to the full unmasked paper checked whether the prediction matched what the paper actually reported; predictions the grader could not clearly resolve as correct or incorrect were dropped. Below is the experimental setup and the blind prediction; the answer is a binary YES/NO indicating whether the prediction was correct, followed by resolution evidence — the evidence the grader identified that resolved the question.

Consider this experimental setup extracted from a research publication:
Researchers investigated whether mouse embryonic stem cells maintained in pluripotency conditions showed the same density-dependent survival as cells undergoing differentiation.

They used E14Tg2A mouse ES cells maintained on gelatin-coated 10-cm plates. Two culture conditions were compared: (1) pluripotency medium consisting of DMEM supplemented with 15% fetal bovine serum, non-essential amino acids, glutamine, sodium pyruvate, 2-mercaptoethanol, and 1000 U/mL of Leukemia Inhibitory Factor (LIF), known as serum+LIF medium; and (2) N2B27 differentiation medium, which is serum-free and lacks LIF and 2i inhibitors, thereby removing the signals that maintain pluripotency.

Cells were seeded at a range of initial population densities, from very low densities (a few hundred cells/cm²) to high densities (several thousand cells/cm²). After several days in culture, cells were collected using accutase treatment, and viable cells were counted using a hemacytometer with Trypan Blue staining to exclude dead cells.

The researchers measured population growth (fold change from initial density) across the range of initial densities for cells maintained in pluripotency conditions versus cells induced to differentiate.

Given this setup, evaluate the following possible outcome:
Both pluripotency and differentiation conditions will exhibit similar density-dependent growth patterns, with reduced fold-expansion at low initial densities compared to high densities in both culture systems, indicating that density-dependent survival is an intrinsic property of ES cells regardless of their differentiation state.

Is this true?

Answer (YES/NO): NO